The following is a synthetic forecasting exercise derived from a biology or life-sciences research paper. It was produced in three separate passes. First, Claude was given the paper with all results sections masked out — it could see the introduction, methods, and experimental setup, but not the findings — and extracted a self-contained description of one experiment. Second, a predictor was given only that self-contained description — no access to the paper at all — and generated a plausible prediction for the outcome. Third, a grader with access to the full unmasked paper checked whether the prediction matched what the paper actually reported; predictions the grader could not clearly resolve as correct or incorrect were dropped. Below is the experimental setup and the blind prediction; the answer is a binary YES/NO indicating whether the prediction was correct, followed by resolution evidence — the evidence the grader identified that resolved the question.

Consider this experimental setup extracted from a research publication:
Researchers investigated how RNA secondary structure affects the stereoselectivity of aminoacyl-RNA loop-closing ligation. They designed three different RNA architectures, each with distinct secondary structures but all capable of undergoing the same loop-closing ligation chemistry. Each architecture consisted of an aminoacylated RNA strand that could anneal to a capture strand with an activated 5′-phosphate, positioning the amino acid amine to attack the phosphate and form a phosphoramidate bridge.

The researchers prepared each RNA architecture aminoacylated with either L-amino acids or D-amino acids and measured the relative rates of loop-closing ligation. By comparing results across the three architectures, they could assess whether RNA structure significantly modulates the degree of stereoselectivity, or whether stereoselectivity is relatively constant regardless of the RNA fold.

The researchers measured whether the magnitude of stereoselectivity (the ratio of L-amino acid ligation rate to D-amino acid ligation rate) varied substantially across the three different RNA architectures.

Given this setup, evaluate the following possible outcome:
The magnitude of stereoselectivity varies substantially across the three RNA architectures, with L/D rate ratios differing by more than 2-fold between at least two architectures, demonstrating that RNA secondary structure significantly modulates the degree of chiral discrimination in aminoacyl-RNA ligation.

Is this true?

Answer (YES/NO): YES